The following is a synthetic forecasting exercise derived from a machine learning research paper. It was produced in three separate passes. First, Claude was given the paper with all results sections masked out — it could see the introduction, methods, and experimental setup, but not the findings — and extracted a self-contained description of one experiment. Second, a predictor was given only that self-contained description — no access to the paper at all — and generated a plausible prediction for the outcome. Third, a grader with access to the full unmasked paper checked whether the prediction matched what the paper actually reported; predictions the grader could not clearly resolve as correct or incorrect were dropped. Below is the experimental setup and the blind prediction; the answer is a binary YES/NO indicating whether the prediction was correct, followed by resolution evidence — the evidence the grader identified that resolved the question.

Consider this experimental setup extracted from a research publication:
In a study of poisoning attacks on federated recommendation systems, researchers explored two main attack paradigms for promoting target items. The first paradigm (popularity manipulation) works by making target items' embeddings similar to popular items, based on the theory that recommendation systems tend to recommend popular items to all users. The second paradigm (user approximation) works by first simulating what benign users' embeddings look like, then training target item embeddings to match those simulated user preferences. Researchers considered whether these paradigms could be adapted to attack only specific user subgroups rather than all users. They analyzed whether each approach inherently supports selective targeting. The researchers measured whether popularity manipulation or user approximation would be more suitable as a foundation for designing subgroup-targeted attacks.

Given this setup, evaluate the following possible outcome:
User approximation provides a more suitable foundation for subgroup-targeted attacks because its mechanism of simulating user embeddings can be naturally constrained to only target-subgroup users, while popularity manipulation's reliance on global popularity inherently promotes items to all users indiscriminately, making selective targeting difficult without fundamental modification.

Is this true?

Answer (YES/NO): YES